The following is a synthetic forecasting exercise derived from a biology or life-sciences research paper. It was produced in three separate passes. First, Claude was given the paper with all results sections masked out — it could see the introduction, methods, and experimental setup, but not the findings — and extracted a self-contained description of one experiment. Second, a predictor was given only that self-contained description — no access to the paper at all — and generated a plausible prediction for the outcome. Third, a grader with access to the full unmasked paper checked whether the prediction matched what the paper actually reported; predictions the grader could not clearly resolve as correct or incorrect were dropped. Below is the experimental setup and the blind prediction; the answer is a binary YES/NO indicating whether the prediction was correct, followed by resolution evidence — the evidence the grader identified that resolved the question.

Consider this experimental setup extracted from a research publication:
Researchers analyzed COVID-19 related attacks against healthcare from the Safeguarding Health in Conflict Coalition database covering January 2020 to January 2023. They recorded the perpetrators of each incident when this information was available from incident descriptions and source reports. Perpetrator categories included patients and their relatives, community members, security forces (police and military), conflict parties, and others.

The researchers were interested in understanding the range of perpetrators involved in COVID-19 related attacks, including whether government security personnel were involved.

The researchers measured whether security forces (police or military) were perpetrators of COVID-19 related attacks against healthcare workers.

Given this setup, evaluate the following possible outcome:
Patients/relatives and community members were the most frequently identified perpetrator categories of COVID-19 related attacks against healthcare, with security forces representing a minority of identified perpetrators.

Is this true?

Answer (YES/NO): NO